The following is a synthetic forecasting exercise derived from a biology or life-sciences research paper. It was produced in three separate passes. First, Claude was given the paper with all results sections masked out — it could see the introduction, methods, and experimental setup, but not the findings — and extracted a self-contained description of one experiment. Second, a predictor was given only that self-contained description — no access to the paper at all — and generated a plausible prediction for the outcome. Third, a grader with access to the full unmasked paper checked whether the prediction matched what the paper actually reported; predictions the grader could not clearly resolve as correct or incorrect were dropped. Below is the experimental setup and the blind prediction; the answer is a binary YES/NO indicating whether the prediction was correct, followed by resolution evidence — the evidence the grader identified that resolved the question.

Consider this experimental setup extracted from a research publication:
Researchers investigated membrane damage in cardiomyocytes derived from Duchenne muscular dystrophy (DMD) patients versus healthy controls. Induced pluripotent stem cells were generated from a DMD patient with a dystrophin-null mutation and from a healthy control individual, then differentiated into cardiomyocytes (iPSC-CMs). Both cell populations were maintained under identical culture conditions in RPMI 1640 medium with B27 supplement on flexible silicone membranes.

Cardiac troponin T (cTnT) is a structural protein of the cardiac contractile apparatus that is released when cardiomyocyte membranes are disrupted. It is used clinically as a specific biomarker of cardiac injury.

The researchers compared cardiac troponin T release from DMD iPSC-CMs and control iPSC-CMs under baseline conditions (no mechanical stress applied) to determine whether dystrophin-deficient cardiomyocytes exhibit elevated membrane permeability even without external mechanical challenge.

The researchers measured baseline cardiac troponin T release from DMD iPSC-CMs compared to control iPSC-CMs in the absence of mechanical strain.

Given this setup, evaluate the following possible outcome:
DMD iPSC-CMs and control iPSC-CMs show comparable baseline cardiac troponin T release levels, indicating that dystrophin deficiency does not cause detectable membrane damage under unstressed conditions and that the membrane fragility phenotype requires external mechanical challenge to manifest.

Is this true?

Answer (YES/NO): YES